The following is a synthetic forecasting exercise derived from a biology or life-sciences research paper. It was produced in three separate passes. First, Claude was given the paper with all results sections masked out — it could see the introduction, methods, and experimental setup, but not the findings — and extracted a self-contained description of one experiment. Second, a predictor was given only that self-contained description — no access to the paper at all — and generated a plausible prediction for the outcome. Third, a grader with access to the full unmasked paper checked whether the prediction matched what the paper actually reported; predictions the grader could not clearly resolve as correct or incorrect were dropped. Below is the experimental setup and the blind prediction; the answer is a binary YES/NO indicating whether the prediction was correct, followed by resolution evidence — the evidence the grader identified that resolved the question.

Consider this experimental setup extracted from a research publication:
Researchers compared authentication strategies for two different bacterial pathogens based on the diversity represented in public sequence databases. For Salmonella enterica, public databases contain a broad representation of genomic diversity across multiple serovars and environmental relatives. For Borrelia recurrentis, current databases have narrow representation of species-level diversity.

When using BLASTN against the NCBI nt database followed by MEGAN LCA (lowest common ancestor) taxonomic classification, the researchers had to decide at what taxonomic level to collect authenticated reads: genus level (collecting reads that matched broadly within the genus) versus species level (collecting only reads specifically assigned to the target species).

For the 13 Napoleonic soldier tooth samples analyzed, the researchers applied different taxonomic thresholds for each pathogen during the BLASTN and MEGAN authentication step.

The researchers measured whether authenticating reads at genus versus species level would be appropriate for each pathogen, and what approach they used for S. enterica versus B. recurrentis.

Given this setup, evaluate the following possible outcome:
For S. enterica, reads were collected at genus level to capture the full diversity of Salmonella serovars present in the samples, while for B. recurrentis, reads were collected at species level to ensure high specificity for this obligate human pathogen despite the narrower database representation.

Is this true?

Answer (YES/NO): NO